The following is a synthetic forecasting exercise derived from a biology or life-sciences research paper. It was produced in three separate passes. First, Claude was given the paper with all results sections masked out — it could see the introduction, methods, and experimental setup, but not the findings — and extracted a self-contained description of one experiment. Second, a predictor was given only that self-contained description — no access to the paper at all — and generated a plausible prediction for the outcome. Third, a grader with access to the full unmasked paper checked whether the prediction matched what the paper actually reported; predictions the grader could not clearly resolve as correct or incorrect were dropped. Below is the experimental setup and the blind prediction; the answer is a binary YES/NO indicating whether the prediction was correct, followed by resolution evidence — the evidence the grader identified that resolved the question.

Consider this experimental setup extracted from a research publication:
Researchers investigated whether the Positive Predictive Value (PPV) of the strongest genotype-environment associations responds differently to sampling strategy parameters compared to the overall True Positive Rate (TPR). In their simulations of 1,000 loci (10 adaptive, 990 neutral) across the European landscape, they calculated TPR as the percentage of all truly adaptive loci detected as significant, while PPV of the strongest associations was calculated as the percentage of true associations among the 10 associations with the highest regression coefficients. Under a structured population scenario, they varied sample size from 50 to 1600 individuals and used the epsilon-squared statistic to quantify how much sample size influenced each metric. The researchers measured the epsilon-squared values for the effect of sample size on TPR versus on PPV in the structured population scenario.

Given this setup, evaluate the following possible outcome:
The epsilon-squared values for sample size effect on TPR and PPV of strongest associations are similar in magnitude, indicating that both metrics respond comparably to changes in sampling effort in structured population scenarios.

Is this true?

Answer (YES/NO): NO